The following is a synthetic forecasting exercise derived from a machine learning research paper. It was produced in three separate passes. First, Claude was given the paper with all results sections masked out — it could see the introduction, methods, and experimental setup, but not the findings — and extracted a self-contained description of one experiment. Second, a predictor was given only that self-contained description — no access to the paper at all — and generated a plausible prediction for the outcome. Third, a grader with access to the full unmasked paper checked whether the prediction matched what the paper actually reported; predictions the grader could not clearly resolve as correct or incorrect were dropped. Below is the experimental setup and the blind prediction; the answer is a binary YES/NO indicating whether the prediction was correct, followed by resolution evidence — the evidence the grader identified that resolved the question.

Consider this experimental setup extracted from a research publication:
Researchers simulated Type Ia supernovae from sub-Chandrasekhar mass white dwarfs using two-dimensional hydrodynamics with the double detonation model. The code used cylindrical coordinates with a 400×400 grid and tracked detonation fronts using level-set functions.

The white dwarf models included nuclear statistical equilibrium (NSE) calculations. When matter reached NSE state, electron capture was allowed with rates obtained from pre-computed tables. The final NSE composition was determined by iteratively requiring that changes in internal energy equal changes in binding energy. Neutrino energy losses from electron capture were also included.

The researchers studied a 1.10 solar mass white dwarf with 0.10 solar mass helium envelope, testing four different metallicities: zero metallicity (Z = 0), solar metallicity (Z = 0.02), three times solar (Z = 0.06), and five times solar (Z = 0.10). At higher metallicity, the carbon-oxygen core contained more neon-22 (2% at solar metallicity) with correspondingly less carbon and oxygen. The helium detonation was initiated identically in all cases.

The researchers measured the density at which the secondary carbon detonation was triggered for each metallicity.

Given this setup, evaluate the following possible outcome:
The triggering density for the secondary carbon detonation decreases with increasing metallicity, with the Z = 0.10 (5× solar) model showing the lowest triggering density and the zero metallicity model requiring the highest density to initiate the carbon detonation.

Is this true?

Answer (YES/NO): NO